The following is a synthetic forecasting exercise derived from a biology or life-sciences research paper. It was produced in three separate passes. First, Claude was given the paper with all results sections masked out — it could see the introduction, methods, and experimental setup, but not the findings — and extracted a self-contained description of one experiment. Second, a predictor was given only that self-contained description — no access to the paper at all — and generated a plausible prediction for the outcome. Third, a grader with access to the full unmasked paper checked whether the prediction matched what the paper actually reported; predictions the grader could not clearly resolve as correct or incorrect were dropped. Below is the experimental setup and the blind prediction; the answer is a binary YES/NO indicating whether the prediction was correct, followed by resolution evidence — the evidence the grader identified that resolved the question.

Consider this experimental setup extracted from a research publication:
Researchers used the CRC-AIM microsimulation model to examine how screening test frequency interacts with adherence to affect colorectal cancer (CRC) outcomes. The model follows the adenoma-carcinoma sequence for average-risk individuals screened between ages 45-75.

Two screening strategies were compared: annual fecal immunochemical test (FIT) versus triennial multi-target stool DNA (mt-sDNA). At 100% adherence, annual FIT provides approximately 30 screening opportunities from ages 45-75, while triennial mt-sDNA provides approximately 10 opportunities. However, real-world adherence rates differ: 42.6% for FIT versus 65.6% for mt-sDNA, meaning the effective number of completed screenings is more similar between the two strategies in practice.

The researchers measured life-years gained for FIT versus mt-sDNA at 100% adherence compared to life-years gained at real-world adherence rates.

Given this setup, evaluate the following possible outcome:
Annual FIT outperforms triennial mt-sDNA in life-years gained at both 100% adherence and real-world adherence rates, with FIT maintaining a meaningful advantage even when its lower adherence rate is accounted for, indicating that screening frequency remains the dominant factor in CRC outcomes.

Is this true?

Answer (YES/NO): NO